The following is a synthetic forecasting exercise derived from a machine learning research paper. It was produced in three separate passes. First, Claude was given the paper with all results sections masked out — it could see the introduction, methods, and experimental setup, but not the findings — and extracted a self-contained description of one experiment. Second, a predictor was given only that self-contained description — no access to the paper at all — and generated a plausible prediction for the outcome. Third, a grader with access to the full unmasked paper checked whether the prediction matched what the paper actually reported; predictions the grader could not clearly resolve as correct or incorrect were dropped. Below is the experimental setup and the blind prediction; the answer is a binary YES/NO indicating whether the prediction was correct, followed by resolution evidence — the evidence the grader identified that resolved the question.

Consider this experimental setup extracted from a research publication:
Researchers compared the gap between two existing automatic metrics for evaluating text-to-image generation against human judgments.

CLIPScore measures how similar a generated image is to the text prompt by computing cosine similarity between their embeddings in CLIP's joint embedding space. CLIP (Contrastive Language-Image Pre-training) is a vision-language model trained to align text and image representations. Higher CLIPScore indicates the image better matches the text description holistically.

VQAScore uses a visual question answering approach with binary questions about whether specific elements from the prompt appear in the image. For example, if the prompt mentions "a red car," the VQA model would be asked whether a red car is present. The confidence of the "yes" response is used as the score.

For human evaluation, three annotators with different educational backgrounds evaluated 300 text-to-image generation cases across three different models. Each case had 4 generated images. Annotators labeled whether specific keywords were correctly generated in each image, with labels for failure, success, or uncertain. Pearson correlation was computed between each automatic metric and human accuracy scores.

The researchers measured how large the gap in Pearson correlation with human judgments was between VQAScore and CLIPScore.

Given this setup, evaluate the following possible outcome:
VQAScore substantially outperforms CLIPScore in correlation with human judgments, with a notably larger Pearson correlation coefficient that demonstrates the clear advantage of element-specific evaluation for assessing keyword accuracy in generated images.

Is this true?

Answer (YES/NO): YES